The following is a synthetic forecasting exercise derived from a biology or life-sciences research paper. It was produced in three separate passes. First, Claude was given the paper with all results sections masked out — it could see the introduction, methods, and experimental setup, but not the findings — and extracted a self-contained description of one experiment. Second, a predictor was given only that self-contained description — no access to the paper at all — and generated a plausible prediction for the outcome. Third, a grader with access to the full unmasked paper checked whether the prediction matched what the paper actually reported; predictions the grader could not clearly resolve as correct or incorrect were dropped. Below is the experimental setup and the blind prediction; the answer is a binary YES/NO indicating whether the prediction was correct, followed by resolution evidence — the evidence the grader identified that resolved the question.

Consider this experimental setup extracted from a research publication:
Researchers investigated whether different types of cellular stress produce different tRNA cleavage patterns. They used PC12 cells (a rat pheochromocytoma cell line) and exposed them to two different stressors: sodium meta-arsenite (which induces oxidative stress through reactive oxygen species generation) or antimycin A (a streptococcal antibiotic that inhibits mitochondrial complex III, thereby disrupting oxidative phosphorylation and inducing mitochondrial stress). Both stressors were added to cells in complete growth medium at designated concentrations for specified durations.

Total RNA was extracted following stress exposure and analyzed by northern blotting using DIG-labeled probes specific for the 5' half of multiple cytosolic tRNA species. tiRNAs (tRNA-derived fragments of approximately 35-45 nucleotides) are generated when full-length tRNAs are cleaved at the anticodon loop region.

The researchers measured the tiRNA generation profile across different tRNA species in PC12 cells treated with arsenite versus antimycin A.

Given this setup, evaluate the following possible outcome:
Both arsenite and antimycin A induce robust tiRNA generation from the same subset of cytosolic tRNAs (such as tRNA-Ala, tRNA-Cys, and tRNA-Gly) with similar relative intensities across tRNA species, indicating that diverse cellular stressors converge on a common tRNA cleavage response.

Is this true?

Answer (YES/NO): NO